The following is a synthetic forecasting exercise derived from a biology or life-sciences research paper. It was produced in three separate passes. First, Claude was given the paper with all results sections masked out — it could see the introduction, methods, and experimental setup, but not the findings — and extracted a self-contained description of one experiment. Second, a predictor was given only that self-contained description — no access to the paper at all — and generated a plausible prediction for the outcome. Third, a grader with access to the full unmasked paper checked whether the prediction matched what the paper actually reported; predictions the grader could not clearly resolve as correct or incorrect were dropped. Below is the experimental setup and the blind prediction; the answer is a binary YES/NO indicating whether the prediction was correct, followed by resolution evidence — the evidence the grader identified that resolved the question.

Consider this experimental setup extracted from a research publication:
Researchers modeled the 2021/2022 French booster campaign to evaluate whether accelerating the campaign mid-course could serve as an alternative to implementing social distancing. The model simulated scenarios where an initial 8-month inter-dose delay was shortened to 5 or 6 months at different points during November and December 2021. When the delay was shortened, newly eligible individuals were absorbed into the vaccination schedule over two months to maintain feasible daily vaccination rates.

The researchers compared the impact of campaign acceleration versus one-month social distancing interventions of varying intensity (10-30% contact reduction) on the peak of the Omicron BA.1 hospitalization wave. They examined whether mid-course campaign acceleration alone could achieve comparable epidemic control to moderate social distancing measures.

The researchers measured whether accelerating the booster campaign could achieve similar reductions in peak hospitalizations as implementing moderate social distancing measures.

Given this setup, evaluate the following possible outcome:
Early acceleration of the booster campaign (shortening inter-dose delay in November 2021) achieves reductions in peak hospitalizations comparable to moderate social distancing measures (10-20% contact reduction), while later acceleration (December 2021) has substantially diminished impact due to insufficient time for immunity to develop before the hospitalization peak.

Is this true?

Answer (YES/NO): NO